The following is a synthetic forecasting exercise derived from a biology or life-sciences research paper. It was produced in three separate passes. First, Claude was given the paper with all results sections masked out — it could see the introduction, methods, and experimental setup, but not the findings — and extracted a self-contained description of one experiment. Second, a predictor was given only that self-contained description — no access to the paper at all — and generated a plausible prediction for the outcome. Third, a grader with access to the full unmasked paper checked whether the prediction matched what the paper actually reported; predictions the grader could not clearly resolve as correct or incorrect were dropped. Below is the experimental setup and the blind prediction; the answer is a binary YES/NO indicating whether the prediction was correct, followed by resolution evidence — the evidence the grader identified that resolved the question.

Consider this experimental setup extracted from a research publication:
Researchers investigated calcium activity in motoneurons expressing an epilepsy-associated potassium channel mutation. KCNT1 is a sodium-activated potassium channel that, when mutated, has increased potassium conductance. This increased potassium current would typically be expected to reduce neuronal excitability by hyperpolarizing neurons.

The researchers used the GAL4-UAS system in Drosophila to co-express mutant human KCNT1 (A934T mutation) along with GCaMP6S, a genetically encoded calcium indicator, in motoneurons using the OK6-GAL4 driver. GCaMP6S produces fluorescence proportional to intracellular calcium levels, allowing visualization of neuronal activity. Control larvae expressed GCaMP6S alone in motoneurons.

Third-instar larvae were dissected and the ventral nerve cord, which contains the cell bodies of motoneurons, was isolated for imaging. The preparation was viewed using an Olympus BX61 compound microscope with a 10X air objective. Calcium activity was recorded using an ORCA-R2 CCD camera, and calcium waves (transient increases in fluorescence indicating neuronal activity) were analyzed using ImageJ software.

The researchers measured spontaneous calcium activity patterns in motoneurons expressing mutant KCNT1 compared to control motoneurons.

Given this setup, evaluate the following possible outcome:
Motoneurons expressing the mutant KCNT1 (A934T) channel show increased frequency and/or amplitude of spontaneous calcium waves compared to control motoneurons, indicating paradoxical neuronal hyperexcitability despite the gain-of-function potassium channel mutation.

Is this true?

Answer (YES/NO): NO